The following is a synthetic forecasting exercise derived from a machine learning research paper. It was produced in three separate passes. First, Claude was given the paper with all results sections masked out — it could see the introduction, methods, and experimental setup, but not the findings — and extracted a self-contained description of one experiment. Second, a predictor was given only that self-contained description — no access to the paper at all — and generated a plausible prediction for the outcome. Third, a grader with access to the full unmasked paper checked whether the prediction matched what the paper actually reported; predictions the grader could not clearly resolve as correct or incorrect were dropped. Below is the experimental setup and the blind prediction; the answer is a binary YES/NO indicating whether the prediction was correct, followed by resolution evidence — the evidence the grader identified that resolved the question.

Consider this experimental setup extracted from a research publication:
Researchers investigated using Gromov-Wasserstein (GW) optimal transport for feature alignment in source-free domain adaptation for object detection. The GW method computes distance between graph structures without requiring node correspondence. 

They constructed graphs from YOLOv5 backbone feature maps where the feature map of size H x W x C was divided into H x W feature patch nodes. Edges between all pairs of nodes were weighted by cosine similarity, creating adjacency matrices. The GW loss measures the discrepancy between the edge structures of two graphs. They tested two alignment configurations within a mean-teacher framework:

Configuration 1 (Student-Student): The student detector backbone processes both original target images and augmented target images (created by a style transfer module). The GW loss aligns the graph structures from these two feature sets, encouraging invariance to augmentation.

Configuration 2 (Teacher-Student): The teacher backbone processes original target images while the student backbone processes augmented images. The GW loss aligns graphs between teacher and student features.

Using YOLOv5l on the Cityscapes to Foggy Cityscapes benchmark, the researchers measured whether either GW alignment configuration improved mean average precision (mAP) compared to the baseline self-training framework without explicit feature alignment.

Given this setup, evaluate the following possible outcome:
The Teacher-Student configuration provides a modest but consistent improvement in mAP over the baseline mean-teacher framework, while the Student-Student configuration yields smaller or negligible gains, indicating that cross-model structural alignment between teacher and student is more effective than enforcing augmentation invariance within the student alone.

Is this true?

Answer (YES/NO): NO